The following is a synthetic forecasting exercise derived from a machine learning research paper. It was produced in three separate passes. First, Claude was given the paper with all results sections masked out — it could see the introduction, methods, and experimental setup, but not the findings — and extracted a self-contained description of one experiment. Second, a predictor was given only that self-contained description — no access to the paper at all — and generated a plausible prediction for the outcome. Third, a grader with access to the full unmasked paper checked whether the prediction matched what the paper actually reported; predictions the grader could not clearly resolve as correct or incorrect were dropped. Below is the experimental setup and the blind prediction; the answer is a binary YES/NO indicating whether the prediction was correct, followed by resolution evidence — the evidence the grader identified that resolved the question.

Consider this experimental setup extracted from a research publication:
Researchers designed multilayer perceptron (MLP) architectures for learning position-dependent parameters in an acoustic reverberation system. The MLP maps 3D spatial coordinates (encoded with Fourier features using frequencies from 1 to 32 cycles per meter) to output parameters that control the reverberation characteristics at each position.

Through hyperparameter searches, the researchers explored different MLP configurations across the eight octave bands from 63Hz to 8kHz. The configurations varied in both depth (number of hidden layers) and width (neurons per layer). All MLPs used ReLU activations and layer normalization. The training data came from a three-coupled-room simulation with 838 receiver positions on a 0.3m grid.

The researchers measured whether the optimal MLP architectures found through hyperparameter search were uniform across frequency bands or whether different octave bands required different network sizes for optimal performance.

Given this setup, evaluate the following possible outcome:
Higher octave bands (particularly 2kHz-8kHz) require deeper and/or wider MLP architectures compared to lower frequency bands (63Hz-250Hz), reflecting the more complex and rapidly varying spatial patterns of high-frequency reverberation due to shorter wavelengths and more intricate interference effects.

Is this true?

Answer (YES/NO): NO